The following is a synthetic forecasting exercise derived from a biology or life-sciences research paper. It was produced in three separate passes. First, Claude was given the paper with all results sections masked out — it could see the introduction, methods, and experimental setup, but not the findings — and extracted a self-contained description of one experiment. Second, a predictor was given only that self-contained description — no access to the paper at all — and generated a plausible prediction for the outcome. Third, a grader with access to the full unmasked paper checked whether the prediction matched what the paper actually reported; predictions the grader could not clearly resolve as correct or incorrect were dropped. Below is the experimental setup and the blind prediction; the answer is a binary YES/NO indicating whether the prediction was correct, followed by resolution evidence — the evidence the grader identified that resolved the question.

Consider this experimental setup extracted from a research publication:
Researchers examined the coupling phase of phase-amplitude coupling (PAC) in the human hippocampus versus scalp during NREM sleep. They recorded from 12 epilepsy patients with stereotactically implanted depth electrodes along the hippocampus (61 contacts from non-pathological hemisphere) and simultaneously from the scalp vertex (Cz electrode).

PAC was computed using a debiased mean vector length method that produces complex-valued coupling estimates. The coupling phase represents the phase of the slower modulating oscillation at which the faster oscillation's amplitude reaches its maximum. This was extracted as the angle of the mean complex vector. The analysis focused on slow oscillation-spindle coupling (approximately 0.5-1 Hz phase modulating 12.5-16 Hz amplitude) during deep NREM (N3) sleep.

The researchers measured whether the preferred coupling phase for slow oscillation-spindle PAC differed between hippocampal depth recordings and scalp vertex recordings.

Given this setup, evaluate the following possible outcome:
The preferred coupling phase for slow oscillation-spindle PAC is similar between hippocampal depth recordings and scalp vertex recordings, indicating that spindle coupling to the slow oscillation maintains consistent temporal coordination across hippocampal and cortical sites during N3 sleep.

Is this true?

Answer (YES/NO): NO